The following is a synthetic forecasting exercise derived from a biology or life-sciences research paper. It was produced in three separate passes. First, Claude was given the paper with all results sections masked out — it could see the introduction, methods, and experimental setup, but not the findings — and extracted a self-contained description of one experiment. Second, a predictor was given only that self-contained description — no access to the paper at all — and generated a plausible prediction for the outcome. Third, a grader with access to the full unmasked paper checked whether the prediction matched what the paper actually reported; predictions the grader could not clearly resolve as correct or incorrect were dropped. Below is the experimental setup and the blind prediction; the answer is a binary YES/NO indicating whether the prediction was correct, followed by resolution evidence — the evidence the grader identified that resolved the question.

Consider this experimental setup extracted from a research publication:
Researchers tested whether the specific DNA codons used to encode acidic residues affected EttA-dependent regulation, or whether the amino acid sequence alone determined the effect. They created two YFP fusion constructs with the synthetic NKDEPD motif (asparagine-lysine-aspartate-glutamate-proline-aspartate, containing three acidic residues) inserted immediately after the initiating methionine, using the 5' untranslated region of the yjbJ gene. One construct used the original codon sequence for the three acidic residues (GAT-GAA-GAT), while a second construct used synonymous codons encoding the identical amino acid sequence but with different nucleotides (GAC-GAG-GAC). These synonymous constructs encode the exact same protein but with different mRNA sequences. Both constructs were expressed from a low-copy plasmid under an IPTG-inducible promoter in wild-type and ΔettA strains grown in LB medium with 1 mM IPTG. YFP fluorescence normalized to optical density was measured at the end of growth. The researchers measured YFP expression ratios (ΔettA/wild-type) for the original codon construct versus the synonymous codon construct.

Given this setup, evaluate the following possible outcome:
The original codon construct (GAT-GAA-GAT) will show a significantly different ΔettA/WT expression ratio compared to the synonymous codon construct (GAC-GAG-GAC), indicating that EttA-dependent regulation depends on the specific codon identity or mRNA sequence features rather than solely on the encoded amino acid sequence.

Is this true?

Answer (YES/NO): NO